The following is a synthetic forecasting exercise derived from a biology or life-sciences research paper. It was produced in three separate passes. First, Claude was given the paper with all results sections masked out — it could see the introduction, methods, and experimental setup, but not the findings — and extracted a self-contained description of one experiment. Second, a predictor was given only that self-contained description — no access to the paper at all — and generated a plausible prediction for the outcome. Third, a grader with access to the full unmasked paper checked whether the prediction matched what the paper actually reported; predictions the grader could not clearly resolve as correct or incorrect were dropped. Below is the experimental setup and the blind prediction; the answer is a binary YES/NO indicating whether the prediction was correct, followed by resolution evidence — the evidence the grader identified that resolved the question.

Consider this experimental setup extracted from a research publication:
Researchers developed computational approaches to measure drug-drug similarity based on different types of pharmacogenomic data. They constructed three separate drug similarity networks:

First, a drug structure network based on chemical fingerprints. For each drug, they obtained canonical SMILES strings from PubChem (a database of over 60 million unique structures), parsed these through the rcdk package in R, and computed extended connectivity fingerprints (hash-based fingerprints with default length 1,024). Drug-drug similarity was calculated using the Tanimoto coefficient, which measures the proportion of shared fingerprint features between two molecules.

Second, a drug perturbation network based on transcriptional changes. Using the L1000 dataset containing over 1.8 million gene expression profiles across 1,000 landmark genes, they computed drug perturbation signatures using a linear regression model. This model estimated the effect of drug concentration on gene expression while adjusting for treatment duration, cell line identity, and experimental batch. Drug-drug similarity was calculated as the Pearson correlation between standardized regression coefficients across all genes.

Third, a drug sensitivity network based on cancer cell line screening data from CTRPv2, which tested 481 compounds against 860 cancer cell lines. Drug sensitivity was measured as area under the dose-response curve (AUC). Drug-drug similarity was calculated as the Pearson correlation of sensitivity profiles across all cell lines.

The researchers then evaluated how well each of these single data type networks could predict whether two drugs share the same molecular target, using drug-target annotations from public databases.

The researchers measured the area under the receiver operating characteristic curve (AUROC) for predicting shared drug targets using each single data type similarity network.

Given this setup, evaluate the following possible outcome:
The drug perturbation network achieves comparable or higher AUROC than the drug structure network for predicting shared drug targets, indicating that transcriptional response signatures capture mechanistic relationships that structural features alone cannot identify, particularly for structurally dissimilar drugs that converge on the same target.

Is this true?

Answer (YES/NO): NO